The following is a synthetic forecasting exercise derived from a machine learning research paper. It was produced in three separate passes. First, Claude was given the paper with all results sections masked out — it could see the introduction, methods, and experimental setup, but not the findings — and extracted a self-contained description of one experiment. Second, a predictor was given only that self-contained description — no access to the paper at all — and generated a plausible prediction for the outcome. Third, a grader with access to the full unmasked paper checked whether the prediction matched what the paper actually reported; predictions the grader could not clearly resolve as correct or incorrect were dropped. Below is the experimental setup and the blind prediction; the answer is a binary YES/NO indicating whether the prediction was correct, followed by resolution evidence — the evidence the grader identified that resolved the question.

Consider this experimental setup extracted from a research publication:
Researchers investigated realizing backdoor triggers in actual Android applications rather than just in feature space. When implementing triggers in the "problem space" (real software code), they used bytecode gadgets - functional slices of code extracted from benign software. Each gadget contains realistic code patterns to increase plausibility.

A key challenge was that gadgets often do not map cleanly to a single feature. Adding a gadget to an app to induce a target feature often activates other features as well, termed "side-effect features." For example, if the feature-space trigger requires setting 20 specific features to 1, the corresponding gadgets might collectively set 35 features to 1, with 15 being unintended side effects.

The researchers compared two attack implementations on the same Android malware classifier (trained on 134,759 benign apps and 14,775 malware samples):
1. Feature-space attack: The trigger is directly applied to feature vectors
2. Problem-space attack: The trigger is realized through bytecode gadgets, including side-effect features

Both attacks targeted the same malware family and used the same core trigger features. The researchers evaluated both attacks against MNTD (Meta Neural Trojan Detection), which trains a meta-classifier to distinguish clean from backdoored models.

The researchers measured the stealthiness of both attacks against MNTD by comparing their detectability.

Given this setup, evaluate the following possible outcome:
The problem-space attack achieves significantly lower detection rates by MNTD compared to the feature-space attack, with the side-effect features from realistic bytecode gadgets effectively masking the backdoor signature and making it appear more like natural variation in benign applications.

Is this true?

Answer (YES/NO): NO